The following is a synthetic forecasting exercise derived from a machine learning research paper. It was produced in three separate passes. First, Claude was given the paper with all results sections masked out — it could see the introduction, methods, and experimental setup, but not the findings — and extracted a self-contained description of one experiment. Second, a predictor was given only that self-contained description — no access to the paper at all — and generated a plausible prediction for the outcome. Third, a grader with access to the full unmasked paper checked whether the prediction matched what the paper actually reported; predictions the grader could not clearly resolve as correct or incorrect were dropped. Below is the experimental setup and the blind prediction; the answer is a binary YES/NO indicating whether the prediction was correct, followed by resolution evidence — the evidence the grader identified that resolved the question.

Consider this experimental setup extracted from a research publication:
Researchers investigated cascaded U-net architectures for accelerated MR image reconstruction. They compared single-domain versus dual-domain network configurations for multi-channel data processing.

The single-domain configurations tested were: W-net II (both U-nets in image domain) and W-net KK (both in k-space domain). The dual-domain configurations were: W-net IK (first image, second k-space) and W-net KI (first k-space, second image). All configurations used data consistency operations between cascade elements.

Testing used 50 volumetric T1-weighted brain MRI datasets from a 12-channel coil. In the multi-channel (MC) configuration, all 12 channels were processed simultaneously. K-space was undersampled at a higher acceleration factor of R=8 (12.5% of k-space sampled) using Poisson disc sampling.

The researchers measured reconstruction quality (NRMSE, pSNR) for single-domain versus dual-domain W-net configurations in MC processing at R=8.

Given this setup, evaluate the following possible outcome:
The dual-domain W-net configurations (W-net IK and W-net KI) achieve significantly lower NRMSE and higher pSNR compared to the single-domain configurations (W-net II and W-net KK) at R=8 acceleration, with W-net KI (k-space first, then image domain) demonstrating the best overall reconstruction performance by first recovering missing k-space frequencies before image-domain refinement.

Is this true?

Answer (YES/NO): NO